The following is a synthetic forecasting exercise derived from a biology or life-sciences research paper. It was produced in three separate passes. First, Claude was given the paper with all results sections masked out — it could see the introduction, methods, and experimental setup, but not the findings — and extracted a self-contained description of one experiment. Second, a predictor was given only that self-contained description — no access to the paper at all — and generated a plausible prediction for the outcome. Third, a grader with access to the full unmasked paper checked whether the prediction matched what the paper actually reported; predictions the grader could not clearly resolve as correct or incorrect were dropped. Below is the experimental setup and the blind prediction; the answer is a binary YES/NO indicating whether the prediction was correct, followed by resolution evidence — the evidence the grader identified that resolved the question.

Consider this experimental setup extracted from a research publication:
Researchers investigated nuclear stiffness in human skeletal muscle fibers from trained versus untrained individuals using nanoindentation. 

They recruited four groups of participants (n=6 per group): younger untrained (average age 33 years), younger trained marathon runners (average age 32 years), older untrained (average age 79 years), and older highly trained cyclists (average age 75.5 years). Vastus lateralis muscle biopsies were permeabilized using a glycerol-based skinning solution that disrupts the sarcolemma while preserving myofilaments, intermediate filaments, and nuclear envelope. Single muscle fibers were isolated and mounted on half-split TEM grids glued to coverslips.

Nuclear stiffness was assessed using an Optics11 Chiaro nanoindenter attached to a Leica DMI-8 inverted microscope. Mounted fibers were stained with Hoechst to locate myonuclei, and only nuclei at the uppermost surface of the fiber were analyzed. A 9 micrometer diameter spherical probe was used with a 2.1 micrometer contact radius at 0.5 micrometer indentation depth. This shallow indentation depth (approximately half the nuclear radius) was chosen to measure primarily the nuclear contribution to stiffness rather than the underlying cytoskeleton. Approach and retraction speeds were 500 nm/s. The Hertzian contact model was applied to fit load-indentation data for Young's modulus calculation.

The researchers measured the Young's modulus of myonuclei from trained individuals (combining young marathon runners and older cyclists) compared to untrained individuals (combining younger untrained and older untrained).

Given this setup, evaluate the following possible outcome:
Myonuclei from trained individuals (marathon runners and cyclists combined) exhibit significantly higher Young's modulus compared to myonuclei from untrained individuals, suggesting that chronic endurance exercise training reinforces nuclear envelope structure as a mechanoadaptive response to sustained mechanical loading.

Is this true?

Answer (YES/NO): YES